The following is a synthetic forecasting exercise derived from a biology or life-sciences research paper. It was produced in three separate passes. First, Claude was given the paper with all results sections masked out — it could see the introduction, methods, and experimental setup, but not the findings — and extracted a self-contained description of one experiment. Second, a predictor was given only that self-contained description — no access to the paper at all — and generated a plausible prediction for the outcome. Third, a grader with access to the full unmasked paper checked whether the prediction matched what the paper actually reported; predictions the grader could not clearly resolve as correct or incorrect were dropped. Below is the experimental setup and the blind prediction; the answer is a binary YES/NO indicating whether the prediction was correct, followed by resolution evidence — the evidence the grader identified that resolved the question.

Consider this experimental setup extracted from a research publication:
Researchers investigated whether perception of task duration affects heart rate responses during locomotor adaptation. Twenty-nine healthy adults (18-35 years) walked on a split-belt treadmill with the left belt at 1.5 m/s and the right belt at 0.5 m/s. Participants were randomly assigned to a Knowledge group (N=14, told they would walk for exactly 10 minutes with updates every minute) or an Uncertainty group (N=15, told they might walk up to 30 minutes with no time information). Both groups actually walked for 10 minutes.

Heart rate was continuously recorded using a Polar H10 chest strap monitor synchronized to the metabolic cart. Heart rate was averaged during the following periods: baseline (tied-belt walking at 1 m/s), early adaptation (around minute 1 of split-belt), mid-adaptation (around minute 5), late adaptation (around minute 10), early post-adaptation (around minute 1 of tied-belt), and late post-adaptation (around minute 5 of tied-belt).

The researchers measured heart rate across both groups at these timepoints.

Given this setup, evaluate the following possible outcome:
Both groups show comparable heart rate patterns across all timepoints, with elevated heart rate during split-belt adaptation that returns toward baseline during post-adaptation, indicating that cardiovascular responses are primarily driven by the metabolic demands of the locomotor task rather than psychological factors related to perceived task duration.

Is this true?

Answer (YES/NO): NO